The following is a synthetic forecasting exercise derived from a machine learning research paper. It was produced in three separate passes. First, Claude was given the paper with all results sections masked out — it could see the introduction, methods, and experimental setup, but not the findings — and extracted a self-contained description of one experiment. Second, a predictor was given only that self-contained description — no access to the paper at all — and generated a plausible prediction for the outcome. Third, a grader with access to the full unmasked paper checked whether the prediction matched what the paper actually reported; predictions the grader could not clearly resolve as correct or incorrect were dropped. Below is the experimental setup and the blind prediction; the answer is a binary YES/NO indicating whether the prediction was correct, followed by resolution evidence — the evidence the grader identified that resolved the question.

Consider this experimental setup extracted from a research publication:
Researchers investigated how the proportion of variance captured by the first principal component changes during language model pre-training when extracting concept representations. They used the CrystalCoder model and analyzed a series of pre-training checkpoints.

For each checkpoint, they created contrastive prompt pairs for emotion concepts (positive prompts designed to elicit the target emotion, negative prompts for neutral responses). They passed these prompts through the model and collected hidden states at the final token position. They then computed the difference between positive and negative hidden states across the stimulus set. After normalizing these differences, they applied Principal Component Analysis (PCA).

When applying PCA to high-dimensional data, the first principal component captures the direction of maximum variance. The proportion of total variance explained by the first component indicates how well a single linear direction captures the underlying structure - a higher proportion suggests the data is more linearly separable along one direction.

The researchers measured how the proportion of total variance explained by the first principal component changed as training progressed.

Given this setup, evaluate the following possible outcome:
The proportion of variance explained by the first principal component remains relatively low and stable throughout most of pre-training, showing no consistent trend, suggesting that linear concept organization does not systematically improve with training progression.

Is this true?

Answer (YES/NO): NO